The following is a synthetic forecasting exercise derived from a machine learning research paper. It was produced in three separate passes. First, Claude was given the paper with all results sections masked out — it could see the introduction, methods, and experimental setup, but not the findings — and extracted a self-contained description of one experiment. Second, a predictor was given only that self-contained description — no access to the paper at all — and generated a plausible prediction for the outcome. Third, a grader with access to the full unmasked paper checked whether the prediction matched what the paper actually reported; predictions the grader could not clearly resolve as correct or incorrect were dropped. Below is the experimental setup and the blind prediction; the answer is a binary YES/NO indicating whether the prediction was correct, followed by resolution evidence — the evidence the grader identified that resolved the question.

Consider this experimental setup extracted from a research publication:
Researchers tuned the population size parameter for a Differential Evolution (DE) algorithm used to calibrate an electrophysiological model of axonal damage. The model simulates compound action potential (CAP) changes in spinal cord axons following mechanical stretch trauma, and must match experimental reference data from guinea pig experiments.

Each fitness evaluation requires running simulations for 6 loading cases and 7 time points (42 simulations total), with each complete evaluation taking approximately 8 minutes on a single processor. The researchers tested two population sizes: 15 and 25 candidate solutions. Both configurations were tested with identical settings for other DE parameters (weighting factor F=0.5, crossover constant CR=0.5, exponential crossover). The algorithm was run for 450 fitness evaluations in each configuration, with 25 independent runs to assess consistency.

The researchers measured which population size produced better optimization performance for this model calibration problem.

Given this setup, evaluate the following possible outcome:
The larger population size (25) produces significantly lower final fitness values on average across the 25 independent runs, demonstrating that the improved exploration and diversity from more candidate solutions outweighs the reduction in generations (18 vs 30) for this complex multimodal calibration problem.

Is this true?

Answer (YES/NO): NO